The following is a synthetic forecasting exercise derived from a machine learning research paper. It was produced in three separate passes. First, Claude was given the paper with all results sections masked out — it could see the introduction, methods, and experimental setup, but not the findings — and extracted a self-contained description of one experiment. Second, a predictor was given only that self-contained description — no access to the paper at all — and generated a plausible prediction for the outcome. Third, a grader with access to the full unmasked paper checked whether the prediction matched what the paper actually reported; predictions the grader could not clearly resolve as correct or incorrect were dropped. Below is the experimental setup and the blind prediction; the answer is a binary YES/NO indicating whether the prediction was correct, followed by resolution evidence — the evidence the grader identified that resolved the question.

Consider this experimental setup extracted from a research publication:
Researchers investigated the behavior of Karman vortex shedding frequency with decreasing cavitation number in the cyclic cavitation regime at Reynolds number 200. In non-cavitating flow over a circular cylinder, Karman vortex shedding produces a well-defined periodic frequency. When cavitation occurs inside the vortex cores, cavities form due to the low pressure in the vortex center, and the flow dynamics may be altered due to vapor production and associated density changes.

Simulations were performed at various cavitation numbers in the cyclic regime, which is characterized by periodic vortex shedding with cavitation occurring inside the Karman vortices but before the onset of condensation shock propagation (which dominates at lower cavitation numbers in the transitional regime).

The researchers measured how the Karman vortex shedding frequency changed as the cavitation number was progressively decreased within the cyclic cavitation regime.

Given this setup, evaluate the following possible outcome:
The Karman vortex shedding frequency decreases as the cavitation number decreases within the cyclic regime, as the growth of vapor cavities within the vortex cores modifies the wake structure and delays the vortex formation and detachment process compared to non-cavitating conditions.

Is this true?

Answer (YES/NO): YES